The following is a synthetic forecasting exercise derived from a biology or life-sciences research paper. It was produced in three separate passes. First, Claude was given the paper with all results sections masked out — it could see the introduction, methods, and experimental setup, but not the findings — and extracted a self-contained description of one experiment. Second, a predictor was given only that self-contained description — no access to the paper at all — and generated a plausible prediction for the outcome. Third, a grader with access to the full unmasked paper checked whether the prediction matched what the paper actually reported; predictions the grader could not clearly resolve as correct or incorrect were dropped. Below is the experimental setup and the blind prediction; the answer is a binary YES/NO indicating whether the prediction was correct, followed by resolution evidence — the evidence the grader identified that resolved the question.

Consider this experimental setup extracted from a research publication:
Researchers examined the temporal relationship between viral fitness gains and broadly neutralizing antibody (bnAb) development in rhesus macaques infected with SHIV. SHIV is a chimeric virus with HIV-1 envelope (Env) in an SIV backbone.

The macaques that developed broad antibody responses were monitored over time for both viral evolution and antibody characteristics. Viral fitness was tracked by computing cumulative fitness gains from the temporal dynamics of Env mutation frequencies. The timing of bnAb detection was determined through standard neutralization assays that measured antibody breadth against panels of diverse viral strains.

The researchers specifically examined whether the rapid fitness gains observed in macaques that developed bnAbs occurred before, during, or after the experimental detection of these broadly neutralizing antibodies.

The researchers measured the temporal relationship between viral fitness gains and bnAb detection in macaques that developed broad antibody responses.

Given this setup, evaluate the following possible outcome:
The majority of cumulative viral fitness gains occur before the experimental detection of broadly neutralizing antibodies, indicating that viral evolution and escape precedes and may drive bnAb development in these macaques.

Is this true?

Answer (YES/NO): YES